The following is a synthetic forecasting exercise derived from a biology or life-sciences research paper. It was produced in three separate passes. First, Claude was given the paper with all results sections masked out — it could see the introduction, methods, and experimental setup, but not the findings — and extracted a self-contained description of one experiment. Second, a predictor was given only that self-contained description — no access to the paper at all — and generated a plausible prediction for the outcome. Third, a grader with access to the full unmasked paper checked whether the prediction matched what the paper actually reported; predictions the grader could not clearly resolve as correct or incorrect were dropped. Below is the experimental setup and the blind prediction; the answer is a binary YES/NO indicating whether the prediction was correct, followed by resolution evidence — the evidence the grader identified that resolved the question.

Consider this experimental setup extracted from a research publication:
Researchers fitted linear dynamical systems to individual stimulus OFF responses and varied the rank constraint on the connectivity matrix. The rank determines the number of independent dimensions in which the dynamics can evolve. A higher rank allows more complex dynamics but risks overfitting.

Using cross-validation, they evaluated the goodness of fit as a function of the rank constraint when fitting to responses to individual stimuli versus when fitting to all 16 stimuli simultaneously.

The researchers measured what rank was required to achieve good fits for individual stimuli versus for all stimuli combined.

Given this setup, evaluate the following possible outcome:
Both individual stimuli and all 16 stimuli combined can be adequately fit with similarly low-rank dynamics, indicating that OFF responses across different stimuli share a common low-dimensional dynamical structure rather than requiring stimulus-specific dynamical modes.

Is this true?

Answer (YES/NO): NO